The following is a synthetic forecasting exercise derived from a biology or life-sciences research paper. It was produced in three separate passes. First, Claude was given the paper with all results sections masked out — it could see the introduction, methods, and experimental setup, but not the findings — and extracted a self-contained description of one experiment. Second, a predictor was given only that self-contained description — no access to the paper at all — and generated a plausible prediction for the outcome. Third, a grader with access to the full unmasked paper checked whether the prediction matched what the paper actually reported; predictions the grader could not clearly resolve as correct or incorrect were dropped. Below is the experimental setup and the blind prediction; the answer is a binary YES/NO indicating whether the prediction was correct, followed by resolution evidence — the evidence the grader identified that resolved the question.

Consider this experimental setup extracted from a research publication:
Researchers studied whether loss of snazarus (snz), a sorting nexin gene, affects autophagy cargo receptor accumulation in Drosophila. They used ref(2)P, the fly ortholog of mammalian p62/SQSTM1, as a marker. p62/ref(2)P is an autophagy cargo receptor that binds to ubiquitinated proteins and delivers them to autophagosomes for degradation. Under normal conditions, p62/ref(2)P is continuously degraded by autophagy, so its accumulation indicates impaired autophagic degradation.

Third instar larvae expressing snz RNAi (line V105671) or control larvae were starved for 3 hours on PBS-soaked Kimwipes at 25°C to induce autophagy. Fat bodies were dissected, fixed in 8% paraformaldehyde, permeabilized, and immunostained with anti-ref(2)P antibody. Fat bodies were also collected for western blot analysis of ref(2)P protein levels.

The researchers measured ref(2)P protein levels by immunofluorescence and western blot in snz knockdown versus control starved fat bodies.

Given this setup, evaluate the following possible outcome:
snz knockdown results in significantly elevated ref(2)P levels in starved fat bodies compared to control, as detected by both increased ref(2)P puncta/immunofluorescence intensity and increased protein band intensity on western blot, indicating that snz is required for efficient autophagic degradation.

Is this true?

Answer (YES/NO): YES